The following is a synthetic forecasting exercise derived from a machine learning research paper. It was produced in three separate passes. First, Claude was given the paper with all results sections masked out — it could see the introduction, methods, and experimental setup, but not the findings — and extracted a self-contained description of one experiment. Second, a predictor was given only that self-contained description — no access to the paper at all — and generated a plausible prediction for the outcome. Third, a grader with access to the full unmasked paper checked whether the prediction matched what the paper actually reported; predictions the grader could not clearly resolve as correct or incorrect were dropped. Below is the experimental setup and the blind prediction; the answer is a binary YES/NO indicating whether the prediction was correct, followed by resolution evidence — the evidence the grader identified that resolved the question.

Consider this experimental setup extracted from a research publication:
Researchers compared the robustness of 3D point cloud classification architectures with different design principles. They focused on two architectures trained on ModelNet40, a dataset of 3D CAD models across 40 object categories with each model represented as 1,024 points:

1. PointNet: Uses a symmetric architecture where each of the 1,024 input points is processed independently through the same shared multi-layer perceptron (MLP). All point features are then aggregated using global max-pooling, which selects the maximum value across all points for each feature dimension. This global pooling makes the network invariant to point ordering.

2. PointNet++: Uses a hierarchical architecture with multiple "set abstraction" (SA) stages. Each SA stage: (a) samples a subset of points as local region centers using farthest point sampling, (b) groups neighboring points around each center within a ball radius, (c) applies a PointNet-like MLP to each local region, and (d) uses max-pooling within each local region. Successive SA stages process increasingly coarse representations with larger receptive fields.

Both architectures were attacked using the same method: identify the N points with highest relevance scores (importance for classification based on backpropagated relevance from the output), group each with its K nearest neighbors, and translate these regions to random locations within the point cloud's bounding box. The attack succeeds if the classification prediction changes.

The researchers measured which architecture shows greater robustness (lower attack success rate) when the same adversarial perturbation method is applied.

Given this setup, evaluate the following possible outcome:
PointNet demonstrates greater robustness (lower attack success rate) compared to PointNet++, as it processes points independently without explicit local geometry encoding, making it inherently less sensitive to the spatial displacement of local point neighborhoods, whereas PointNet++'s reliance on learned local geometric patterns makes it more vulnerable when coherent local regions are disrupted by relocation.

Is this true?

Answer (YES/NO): NO